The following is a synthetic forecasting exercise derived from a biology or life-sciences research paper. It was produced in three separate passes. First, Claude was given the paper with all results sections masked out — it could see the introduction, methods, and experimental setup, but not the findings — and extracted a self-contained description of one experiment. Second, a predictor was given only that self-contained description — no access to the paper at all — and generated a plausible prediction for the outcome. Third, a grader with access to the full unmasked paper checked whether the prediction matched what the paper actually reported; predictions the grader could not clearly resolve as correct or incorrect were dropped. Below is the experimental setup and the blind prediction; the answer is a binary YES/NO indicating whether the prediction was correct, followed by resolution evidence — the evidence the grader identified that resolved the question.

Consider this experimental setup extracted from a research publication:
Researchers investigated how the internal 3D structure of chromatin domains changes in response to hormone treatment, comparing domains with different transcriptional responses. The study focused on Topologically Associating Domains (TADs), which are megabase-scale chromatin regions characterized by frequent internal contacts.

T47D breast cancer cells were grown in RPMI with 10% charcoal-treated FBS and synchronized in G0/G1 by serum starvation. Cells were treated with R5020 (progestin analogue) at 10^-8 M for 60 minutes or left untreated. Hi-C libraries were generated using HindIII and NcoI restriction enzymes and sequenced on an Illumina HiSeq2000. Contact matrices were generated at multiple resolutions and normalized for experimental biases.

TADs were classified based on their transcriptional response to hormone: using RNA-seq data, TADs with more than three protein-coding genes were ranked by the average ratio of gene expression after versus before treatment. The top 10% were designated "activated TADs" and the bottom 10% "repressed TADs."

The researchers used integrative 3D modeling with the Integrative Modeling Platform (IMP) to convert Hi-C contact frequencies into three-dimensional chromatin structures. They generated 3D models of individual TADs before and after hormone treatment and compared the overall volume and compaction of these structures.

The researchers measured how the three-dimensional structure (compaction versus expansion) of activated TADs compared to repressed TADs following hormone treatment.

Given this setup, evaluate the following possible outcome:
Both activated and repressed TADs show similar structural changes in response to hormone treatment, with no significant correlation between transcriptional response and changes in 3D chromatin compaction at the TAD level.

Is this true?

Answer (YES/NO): NO